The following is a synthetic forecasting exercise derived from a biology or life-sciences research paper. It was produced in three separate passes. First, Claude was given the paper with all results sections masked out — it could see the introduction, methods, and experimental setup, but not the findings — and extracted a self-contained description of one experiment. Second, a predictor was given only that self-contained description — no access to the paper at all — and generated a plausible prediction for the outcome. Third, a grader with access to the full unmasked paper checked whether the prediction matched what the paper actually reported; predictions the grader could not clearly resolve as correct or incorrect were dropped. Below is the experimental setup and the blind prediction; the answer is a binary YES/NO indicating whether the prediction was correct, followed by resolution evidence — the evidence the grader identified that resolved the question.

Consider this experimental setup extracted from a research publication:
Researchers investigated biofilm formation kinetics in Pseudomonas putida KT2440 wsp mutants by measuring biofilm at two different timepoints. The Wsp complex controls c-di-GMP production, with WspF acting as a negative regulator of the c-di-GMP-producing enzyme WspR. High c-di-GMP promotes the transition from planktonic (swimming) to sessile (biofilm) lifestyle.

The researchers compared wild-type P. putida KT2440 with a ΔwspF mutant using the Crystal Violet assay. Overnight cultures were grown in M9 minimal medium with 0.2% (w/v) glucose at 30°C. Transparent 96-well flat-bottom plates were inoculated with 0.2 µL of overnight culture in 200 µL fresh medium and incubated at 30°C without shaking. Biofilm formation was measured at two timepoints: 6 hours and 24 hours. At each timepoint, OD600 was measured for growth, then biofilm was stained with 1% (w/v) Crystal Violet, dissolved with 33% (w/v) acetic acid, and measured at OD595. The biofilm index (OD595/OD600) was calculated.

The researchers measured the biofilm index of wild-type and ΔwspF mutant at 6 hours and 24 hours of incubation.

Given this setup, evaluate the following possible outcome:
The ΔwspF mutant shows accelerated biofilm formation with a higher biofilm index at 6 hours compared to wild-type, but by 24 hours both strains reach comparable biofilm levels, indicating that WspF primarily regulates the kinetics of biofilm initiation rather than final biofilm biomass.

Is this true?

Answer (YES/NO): NO